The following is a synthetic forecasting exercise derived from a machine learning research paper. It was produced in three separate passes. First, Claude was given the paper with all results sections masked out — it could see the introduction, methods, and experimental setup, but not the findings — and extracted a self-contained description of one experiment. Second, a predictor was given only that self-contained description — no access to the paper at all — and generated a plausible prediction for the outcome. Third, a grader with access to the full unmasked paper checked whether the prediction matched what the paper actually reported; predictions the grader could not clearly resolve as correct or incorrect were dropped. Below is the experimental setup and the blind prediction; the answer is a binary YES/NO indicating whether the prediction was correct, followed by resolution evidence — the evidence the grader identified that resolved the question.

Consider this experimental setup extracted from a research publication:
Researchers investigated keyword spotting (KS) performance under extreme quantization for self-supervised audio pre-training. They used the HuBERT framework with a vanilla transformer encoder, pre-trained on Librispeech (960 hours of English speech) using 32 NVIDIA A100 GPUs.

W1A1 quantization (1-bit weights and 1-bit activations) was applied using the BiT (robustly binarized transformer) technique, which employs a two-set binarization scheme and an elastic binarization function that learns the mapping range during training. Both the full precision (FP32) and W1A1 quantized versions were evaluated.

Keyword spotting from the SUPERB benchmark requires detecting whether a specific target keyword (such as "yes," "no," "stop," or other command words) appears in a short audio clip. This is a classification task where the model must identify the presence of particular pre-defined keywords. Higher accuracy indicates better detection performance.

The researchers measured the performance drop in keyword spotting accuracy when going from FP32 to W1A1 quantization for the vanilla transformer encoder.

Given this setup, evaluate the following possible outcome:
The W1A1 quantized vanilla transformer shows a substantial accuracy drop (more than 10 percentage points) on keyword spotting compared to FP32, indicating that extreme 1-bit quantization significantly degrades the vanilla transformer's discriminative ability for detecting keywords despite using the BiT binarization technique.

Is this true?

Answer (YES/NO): NO